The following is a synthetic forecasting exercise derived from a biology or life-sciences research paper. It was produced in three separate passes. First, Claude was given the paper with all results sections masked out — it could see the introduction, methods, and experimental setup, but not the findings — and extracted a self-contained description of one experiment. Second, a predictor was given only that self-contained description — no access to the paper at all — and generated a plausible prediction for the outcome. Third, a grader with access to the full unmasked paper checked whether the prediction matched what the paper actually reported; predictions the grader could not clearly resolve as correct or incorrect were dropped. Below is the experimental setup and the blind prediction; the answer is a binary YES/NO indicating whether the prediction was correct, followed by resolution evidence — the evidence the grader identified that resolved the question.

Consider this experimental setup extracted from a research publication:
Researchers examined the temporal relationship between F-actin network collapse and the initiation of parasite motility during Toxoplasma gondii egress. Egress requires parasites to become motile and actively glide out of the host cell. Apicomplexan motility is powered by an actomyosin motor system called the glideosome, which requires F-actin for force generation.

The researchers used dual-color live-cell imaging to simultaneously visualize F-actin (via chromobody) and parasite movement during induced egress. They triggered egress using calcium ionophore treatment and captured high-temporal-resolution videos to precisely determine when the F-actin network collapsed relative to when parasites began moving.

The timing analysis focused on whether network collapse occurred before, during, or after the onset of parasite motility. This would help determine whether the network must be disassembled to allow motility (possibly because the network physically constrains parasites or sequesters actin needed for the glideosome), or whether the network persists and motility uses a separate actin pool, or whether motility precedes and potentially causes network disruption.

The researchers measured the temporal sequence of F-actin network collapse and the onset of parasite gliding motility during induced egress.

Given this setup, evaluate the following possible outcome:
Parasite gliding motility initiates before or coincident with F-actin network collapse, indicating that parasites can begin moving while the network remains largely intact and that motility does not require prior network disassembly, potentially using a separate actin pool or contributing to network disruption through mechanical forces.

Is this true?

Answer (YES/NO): NO